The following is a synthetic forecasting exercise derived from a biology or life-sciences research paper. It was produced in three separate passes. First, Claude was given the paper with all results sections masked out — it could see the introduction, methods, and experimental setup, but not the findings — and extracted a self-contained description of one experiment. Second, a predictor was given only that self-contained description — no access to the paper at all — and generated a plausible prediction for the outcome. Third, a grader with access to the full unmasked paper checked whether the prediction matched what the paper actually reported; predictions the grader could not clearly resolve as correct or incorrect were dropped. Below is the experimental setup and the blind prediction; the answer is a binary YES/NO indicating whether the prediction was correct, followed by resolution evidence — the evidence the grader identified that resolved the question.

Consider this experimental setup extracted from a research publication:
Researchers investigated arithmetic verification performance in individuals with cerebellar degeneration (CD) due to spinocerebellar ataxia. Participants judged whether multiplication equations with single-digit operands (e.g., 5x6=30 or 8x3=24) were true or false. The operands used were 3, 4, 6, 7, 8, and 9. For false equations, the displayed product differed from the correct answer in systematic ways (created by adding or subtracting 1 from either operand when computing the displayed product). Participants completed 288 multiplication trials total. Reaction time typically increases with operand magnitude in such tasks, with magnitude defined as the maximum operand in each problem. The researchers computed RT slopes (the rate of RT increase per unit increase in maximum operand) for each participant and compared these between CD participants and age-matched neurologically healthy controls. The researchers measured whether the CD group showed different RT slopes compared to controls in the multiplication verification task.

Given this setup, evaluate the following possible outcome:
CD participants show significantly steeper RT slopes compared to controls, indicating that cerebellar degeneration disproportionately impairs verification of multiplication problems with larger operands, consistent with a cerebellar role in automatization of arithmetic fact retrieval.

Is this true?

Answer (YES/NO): NO